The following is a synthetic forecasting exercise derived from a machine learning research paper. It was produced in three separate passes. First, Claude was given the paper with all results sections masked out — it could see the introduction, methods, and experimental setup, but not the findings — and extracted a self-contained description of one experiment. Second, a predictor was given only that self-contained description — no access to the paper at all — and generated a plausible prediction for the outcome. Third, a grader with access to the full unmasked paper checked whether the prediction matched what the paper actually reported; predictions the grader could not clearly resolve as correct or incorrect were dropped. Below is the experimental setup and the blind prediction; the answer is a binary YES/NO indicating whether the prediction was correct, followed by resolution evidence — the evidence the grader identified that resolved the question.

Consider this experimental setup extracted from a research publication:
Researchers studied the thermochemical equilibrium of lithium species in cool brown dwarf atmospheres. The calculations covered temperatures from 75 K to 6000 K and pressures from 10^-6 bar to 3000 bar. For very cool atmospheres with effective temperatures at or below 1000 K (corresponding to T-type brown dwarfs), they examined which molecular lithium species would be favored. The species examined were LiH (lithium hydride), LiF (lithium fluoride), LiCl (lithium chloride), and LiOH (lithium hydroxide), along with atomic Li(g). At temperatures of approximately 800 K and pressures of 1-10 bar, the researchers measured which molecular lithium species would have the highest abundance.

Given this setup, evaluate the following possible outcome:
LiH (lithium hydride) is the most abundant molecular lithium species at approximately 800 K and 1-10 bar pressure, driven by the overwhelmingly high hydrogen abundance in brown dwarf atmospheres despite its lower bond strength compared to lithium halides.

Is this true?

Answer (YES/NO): NO